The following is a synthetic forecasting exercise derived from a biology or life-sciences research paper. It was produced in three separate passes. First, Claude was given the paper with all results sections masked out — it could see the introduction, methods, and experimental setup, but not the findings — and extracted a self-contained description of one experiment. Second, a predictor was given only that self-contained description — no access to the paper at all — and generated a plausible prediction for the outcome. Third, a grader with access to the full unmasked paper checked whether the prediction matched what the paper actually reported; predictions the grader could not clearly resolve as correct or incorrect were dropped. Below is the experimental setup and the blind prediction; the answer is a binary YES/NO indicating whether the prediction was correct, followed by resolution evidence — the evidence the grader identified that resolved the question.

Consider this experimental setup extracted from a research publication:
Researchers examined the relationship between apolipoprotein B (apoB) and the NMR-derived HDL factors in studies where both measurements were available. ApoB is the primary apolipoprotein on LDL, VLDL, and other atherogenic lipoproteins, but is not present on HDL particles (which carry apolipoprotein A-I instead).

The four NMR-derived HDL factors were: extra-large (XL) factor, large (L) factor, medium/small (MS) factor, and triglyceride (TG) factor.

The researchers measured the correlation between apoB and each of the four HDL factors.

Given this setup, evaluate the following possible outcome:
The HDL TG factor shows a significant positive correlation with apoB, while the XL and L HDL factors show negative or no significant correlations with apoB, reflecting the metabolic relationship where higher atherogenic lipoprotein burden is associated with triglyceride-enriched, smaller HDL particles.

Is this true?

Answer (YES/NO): YES